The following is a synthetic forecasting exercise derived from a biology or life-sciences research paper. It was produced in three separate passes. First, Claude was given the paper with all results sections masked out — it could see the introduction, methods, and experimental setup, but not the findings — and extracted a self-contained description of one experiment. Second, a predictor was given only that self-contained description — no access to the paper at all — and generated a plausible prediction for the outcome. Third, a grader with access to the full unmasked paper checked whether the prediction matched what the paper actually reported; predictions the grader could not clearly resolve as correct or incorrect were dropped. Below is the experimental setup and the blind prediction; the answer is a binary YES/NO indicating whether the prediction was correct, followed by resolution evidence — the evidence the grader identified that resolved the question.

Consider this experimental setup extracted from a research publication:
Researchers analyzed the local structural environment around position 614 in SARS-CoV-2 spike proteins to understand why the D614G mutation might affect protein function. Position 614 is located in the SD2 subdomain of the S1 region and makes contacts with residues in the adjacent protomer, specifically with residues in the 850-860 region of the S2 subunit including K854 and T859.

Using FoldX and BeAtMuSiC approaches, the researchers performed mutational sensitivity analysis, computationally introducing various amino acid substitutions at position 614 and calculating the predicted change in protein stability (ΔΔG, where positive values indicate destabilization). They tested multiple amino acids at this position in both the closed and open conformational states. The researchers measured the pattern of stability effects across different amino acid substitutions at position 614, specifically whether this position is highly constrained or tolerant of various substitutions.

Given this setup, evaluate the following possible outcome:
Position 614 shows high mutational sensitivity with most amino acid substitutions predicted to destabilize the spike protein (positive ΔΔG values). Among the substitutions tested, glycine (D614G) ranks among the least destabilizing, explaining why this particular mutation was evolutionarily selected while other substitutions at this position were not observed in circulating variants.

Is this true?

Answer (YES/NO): NO